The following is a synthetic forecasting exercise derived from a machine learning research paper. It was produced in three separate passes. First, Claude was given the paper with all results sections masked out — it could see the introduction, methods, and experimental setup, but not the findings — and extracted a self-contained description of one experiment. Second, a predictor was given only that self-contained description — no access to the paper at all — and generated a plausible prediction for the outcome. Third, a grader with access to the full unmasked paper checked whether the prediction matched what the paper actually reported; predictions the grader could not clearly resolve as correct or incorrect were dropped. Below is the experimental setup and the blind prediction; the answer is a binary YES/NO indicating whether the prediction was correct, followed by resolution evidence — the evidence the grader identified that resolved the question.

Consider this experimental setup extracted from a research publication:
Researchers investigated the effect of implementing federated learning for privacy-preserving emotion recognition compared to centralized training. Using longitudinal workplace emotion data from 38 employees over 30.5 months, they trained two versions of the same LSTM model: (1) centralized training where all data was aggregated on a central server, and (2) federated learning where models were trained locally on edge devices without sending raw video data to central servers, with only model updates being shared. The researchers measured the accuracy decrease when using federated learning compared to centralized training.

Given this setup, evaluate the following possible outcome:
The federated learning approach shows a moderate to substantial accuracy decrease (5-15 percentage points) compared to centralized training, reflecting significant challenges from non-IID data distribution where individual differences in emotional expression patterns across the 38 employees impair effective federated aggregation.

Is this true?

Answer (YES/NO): NO